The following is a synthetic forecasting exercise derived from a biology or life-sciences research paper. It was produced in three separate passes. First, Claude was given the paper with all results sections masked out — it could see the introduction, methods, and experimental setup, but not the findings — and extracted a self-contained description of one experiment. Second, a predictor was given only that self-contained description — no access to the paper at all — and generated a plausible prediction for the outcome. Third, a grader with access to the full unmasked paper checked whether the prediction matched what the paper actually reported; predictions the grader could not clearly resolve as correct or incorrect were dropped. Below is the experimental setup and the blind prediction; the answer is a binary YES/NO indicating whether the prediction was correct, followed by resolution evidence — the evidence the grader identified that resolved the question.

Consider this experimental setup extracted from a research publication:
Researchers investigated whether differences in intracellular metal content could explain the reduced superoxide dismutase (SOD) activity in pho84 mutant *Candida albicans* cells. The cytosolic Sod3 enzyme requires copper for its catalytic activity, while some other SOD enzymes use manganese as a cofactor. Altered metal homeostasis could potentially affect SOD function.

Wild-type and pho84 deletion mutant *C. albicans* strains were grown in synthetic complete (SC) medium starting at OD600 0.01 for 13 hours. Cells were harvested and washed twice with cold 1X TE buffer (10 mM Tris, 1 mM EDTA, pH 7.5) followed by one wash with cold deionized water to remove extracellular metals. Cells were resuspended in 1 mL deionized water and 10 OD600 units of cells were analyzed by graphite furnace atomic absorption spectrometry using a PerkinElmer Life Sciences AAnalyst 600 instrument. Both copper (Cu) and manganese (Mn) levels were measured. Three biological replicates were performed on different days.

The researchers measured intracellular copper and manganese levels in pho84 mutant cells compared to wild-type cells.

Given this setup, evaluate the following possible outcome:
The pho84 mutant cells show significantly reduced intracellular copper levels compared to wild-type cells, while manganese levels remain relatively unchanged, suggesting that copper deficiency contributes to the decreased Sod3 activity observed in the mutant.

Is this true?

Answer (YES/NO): NO